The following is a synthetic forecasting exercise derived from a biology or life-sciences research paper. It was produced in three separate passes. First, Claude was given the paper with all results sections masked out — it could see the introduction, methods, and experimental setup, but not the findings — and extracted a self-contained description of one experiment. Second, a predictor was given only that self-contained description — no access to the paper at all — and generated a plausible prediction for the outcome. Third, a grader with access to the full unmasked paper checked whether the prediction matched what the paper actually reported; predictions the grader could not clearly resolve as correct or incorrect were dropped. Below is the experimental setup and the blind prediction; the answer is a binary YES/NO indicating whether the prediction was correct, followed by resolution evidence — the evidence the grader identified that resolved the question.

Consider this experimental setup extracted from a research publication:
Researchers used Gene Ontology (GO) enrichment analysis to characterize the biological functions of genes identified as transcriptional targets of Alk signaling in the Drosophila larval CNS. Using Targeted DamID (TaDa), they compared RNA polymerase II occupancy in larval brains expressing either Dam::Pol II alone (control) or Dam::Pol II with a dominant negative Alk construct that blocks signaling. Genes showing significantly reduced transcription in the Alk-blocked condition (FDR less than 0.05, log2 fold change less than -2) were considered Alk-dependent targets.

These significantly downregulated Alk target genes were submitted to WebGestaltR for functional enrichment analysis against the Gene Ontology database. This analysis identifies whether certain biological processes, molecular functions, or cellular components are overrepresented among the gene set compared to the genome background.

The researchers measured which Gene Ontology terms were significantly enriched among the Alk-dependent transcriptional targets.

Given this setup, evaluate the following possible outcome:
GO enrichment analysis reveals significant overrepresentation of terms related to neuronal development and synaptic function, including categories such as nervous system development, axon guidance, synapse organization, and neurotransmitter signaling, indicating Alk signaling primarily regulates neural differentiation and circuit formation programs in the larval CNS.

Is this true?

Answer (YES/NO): NO